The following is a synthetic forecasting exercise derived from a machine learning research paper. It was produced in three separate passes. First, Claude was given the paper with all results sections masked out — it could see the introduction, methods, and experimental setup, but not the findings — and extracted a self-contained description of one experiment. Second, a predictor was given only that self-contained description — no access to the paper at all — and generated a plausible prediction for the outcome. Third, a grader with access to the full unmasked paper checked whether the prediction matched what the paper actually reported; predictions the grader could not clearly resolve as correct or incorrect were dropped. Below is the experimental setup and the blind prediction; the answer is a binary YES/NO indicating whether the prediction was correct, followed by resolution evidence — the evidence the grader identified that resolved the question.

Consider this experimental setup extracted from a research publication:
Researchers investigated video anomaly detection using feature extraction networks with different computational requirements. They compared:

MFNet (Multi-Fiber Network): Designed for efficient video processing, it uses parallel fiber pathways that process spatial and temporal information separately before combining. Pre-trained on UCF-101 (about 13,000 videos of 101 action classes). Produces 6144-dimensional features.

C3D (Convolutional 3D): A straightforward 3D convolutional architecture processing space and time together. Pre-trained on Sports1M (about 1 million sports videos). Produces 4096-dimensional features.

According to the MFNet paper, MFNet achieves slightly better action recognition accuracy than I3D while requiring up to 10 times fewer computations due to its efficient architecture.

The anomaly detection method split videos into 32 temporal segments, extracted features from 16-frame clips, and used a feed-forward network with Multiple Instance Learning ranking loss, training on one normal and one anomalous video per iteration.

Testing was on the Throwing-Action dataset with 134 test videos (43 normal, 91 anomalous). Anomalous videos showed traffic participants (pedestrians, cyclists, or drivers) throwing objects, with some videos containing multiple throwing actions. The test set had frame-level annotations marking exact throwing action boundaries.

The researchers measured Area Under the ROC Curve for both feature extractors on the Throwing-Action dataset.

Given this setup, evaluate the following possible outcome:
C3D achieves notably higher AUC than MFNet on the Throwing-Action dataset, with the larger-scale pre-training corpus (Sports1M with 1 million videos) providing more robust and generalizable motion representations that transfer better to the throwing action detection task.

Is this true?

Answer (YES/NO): NO